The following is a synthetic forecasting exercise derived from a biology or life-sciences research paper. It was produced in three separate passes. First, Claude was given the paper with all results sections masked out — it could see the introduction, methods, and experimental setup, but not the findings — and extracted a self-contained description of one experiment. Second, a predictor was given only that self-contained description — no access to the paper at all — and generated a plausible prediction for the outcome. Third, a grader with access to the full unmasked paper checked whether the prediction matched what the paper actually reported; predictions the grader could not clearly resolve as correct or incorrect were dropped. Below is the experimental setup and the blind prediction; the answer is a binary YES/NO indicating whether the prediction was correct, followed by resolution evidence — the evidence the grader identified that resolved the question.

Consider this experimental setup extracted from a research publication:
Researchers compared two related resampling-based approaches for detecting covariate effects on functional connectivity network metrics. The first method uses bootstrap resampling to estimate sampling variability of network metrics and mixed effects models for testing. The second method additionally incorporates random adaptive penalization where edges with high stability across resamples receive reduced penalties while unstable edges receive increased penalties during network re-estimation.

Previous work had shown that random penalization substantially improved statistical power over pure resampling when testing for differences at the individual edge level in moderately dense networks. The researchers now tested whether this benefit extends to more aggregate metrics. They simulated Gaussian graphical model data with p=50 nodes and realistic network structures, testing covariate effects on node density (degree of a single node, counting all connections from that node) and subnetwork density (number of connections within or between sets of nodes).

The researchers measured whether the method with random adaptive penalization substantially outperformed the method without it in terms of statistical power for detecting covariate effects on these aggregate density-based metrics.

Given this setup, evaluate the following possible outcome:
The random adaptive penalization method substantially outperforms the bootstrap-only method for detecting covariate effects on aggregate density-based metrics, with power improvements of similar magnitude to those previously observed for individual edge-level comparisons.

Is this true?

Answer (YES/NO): NO